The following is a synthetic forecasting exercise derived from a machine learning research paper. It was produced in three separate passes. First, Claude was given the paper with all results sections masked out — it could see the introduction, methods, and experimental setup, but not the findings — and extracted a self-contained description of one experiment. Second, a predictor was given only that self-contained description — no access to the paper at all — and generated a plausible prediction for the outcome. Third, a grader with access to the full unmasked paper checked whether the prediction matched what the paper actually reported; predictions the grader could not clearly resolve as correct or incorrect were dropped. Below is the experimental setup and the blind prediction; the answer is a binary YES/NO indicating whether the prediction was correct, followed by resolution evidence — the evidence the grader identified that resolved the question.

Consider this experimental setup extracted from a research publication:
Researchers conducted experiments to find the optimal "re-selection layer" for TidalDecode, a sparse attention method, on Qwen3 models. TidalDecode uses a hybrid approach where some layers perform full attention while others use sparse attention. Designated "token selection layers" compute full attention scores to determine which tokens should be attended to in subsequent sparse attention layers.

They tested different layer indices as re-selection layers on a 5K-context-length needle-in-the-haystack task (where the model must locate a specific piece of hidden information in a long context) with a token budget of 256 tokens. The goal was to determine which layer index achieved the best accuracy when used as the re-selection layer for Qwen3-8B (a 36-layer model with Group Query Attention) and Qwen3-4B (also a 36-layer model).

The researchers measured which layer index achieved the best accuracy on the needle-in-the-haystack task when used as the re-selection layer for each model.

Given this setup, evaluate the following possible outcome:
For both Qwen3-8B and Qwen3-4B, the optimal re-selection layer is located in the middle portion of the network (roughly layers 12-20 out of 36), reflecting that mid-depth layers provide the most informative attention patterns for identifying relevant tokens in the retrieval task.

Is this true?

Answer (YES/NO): YES